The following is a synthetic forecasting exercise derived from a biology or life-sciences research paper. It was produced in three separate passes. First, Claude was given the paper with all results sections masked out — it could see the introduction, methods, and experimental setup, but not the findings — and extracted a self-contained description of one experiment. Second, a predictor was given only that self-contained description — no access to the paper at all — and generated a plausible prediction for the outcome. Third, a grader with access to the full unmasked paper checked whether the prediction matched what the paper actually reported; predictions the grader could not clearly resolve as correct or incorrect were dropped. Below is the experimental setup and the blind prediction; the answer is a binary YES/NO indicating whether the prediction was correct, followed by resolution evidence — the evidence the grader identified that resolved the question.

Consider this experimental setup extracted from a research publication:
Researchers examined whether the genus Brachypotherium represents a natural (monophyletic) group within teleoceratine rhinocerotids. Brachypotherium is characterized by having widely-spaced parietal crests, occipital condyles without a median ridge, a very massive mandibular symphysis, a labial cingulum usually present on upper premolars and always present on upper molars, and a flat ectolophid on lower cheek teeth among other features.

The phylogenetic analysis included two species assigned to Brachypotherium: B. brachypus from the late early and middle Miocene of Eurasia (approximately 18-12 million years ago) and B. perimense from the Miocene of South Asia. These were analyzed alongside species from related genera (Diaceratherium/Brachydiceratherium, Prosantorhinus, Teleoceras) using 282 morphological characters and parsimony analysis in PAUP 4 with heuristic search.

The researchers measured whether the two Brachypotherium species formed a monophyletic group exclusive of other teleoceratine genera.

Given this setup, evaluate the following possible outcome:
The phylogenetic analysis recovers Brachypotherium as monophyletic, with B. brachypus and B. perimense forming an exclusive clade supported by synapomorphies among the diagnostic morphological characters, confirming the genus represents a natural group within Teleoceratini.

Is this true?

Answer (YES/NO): YES